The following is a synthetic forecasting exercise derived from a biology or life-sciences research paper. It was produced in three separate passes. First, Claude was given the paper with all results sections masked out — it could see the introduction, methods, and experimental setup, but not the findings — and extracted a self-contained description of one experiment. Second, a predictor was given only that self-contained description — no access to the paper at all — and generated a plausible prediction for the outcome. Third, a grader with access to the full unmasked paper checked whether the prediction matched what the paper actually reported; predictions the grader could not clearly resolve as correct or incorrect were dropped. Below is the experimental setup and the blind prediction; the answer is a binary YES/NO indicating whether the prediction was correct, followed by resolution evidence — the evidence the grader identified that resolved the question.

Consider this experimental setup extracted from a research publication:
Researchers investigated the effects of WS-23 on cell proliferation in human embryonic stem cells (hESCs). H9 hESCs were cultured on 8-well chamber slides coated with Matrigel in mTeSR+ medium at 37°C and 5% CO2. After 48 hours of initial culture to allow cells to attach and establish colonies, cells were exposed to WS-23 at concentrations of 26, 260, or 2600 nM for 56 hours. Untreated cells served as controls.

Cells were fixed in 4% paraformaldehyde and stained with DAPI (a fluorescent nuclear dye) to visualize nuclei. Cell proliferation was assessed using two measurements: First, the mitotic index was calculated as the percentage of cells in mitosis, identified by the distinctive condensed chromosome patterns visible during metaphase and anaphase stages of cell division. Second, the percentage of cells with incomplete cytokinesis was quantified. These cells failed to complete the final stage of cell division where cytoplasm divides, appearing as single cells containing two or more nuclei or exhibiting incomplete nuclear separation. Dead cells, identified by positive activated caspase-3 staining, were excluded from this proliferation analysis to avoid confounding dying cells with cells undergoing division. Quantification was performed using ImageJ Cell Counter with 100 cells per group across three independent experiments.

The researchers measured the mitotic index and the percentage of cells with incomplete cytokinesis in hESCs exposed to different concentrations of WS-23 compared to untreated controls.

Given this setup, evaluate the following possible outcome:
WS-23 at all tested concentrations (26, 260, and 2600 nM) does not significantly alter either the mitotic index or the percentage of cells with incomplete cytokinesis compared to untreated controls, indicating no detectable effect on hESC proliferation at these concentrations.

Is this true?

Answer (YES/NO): NO